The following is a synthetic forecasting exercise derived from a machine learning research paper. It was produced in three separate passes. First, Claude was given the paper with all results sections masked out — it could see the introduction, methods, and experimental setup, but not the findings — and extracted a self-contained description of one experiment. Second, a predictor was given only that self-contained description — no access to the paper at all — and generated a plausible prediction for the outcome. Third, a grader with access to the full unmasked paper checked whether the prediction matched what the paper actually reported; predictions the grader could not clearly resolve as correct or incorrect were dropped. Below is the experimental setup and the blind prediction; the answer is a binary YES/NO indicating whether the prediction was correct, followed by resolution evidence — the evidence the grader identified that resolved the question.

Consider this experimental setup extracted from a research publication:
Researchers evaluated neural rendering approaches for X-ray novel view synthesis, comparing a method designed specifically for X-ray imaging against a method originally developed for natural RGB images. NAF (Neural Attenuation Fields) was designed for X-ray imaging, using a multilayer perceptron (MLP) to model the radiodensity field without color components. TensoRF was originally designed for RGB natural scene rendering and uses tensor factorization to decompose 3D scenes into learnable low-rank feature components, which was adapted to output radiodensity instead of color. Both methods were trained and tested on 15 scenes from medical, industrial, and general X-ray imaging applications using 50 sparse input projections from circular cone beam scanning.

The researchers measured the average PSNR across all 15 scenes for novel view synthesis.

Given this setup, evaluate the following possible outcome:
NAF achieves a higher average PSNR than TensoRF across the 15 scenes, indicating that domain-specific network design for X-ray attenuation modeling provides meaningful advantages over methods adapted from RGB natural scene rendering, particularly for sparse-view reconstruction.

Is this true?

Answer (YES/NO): YES